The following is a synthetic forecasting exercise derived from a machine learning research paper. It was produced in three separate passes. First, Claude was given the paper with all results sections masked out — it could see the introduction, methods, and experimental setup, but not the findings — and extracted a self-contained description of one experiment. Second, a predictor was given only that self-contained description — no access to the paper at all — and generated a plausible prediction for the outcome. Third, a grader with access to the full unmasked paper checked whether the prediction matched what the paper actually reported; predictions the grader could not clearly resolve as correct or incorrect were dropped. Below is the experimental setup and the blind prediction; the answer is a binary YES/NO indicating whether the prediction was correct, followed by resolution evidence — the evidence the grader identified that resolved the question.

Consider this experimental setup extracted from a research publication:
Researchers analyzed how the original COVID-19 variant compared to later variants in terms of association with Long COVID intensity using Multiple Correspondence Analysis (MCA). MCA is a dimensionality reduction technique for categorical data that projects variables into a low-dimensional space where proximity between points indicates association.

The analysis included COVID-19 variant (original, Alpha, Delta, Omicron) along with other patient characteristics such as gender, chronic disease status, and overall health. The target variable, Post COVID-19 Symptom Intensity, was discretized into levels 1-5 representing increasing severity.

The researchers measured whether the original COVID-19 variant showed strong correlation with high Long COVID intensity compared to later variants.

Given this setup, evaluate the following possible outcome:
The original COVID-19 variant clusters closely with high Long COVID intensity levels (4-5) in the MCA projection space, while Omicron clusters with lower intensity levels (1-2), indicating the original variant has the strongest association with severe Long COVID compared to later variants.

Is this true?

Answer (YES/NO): NO